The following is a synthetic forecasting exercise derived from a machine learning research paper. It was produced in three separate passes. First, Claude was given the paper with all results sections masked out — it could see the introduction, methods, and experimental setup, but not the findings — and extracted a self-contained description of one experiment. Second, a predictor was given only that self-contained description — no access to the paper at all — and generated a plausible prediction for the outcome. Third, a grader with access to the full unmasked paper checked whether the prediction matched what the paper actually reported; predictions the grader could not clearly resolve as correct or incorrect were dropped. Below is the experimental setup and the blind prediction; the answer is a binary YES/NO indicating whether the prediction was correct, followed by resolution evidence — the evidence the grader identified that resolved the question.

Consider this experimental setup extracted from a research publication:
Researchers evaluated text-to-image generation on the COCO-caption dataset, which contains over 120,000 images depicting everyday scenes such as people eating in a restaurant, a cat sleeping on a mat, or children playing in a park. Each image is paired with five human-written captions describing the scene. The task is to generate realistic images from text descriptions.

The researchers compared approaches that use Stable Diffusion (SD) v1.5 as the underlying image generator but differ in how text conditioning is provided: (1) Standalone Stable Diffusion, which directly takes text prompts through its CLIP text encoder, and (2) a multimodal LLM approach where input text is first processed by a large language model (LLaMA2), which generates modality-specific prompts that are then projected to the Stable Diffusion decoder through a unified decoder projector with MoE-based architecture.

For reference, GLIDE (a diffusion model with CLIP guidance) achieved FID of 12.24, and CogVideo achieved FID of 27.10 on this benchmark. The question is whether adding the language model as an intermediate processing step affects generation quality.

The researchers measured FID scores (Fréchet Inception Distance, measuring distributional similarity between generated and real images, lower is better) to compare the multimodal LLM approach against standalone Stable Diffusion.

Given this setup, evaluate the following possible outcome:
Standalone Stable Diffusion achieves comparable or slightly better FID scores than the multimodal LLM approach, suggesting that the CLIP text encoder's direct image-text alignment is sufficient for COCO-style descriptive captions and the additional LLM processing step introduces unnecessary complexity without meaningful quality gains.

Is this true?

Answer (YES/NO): NO